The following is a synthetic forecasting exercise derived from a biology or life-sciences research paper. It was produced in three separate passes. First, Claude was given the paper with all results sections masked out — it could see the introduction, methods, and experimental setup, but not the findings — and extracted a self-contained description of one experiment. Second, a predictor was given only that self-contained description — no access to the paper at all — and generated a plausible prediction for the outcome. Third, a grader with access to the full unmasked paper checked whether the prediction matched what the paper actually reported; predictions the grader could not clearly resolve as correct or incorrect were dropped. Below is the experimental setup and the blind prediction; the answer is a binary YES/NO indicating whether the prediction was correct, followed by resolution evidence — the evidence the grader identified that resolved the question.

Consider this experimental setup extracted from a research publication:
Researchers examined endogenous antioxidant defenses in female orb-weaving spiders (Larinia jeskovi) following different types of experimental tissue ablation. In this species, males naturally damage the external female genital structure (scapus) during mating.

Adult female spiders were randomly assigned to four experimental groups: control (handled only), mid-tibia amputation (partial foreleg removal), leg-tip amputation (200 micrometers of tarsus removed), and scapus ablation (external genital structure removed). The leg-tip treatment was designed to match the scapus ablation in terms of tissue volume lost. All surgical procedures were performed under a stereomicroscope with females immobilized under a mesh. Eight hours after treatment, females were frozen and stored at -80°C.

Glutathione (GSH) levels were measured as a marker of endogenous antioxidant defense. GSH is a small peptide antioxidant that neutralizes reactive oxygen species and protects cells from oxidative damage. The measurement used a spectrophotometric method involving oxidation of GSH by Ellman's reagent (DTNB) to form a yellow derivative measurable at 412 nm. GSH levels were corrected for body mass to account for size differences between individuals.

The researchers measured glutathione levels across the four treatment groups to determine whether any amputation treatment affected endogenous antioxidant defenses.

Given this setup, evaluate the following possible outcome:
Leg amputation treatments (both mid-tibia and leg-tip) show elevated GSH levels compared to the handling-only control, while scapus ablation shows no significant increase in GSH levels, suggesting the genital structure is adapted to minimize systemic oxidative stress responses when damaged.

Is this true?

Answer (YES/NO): NO